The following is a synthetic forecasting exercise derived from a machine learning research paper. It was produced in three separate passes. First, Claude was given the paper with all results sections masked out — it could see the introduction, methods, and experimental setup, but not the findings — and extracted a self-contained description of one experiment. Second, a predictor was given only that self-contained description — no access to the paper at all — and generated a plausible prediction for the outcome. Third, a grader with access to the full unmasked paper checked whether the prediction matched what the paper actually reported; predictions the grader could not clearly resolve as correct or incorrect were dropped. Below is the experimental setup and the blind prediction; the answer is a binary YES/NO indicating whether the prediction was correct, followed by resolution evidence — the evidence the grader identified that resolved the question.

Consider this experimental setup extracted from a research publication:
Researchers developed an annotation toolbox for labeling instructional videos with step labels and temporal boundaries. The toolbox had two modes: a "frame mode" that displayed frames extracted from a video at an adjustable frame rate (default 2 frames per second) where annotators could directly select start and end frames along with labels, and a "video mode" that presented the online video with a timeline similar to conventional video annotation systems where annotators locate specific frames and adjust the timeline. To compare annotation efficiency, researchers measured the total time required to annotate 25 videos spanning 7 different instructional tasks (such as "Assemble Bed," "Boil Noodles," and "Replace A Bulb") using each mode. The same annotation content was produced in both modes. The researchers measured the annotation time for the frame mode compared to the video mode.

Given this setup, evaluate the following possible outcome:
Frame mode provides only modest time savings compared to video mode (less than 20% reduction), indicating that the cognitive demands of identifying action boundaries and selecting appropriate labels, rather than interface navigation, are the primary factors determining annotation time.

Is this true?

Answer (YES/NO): NO